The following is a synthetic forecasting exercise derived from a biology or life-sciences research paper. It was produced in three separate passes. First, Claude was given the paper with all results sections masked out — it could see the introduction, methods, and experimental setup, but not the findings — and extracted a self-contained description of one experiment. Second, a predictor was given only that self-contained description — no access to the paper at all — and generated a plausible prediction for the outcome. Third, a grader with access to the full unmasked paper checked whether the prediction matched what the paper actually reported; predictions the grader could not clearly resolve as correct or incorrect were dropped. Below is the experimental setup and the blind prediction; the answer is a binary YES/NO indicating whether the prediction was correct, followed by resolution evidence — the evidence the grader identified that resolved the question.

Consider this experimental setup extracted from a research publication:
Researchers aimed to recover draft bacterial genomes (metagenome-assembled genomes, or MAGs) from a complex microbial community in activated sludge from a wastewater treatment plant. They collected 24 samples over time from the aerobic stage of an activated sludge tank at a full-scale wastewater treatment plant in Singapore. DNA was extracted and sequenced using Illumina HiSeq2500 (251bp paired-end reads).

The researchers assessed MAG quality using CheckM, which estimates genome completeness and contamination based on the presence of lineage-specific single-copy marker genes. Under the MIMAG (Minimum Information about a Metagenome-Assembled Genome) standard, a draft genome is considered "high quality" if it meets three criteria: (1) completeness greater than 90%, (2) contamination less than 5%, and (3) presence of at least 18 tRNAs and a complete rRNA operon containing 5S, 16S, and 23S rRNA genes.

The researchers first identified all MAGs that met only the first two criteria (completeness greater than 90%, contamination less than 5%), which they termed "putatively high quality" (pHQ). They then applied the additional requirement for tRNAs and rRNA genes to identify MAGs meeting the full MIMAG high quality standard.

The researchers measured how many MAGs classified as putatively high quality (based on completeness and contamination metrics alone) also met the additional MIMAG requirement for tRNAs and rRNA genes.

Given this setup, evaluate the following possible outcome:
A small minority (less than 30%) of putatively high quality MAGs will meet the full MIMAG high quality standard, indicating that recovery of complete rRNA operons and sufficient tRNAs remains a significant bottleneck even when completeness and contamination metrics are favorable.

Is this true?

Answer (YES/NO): YES